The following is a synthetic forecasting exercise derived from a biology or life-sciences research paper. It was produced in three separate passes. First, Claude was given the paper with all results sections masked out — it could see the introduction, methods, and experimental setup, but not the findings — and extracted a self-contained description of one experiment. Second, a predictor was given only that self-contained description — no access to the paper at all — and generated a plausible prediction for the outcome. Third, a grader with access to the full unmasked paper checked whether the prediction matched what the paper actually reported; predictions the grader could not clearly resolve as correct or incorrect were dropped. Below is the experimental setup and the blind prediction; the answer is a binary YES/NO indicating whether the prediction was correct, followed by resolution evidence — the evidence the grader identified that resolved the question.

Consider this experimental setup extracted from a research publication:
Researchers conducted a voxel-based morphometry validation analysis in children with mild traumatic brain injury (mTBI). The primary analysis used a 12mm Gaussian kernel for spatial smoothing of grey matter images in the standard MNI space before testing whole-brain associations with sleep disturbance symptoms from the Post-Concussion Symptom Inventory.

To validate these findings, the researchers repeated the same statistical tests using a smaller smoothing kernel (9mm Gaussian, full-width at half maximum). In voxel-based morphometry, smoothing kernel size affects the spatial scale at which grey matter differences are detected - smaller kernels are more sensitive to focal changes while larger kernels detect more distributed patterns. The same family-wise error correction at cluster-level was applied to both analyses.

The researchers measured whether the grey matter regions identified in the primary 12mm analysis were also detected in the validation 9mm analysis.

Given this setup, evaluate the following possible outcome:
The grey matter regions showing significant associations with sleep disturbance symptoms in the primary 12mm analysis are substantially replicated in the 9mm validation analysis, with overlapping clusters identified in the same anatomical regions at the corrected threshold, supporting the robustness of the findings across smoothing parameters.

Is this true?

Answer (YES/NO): YES